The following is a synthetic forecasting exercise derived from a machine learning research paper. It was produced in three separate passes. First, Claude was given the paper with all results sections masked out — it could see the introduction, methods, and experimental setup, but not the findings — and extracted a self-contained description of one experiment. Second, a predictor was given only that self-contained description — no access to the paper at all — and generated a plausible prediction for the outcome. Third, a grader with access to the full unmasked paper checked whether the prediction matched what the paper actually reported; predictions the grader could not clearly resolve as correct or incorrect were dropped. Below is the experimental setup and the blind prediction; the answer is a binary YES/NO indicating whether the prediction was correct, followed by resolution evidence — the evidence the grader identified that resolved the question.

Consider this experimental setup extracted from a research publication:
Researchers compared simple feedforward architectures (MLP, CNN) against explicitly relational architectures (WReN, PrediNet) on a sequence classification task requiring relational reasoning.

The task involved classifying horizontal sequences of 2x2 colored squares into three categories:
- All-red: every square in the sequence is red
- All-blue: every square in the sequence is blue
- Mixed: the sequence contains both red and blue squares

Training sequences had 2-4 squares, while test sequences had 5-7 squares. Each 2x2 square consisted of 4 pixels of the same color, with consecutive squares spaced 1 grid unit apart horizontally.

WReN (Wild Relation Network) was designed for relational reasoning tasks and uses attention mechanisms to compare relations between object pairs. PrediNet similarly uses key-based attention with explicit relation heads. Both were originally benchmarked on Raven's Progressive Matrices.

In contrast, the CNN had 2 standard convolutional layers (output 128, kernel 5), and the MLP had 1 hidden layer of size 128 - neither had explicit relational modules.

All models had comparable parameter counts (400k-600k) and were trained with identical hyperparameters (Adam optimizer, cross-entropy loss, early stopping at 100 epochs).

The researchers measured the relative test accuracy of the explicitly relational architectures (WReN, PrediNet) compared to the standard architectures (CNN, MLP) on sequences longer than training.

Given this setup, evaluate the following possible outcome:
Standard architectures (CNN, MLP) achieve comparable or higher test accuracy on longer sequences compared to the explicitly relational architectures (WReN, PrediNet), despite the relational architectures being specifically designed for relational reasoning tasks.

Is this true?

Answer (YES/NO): NO